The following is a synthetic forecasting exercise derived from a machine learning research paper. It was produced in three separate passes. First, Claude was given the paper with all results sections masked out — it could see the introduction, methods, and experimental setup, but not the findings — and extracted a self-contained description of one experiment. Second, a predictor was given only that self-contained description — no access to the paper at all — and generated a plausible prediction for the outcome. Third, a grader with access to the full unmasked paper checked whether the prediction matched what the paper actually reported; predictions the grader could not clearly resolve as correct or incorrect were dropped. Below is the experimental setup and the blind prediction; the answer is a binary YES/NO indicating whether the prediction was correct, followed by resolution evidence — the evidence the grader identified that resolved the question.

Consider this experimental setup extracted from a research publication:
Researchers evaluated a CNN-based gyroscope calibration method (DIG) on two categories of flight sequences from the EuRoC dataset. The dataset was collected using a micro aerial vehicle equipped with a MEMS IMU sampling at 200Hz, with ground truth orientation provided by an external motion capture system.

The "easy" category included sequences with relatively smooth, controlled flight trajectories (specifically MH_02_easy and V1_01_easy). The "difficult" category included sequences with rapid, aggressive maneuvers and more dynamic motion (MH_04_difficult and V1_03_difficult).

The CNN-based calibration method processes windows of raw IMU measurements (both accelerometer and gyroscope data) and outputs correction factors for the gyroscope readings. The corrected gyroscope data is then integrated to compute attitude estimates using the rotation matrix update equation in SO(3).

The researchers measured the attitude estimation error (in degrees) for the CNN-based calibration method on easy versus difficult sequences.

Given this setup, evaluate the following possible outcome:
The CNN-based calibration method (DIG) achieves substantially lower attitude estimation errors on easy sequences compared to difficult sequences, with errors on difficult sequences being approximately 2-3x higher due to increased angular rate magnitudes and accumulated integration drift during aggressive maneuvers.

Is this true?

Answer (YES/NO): NO